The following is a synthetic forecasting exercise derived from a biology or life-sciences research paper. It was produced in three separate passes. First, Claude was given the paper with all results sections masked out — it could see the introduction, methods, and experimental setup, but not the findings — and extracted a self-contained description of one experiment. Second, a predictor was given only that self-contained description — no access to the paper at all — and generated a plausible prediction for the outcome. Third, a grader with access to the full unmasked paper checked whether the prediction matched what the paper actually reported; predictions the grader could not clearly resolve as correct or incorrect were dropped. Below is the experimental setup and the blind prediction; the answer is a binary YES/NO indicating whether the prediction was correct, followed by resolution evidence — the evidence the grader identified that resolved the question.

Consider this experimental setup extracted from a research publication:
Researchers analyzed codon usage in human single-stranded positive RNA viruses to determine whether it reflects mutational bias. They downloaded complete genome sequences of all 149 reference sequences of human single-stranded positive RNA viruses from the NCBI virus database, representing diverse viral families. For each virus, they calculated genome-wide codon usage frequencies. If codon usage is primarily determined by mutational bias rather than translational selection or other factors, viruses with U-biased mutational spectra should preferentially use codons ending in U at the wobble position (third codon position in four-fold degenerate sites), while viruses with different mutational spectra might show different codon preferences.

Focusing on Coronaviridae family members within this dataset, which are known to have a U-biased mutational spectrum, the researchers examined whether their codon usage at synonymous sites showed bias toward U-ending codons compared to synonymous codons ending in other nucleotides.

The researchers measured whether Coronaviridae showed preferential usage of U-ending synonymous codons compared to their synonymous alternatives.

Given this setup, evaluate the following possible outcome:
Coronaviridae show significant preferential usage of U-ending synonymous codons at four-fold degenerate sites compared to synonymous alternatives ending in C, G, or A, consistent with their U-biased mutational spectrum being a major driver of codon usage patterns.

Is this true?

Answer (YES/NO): YES